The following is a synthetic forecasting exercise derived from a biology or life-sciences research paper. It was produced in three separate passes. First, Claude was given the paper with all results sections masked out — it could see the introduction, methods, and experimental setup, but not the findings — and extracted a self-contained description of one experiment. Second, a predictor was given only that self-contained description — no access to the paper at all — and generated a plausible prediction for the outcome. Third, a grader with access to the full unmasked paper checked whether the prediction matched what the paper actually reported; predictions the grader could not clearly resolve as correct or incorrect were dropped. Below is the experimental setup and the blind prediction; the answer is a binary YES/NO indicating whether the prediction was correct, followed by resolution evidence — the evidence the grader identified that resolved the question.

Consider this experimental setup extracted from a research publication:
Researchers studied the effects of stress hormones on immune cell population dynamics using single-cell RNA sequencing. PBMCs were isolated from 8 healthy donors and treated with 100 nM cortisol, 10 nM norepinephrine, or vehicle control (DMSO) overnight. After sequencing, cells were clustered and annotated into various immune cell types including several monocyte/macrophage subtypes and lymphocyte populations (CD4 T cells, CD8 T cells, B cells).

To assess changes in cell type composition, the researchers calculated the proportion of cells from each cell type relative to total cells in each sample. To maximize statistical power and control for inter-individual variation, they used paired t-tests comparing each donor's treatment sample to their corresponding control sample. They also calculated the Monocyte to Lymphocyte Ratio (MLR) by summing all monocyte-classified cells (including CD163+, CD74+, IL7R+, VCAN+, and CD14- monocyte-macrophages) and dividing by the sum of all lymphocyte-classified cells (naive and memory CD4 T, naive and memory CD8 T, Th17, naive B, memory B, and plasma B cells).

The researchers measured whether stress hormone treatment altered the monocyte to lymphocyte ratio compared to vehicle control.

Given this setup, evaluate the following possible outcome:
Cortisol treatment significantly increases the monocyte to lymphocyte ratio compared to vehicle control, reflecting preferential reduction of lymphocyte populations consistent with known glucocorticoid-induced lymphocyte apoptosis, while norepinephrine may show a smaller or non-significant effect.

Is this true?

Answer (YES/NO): YES